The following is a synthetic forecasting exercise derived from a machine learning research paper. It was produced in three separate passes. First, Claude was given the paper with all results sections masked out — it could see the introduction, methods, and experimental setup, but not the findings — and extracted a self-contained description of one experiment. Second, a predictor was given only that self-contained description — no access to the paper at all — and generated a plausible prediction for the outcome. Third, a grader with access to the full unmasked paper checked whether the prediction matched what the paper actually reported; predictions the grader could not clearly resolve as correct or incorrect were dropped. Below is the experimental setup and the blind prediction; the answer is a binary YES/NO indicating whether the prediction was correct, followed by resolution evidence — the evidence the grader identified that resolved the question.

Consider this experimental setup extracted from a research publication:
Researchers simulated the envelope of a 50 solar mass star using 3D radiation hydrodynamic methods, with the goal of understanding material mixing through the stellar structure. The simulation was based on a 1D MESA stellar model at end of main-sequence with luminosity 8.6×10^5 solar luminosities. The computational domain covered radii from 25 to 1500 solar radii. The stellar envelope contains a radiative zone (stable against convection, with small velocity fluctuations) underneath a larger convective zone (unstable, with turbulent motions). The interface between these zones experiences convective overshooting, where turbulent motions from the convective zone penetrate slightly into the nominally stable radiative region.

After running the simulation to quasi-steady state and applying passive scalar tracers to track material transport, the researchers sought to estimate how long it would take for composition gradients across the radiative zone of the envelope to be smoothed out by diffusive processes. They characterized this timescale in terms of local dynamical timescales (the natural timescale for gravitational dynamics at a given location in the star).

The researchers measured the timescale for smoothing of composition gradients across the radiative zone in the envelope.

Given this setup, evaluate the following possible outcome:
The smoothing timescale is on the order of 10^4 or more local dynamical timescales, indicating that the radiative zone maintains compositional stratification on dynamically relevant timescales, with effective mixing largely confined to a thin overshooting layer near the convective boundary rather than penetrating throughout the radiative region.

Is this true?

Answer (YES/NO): NO